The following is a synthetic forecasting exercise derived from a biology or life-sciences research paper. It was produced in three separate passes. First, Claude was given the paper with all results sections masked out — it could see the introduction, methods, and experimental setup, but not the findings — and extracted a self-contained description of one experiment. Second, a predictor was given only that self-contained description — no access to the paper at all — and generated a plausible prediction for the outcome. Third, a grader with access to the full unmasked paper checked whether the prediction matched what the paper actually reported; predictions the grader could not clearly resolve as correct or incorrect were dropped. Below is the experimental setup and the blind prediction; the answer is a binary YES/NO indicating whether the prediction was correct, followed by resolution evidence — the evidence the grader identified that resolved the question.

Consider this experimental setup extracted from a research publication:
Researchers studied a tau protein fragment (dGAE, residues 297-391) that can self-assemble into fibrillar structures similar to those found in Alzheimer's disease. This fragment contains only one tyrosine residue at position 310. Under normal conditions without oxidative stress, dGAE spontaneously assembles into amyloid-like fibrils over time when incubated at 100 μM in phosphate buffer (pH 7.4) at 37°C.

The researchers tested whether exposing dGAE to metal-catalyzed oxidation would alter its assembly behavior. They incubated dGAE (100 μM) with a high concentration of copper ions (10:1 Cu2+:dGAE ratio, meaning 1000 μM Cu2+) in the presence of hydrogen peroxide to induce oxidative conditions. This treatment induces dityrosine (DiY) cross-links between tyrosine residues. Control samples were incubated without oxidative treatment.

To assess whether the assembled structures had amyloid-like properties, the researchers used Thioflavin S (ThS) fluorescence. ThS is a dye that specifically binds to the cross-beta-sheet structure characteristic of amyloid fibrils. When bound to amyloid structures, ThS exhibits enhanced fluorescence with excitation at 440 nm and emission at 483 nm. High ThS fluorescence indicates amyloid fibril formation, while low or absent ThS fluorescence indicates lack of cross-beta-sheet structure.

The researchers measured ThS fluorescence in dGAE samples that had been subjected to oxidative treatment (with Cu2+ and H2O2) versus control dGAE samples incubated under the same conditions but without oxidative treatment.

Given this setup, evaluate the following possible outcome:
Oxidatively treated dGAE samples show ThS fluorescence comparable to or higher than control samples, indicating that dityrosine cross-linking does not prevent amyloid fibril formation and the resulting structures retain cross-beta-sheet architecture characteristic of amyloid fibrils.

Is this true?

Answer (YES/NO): NO